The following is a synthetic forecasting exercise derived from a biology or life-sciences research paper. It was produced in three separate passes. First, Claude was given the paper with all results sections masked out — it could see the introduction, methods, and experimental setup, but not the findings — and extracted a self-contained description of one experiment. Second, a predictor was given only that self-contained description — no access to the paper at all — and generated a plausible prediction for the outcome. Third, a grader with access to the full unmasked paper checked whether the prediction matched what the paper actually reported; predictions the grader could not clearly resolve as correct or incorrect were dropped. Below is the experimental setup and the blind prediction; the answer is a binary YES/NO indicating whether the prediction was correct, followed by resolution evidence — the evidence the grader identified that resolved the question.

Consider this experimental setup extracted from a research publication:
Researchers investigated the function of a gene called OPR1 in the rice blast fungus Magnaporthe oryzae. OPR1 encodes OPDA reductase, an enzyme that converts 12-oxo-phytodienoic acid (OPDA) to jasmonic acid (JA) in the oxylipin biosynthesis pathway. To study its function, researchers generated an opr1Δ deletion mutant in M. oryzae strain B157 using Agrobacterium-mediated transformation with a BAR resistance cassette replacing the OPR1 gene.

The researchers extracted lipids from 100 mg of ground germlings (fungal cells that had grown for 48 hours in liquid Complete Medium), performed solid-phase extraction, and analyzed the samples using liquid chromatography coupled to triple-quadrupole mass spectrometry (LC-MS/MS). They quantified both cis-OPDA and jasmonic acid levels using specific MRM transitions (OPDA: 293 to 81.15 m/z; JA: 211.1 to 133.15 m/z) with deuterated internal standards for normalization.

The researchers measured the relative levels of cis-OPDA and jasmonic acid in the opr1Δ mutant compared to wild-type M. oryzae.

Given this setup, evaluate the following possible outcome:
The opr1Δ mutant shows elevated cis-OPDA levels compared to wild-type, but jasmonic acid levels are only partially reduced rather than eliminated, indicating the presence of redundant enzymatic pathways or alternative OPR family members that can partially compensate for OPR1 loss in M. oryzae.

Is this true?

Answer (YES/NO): YES